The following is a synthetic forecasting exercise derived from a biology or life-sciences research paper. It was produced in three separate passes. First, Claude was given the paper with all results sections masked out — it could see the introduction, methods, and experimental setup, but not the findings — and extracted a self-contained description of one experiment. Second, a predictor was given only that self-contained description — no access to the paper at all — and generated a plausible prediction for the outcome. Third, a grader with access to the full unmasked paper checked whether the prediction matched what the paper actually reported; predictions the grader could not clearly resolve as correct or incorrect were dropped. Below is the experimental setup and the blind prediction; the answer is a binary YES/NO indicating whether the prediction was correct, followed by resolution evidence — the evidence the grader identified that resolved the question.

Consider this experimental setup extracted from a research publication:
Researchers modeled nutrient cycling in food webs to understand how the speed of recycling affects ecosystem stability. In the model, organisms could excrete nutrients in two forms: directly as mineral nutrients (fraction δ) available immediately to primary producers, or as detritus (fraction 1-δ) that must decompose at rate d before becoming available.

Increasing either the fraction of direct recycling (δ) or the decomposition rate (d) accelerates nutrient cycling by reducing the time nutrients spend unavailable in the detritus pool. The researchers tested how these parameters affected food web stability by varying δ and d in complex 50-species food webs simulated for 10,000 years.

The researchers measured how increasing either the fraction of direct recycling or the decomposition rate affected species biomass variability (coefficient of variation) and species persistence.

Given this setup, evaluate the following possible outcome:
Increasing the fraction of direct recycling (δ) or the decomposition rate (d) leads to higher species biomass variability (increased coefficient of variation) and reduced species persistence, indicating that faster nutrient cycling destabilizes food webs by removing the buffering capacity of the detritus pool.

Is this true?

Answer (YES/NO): NO